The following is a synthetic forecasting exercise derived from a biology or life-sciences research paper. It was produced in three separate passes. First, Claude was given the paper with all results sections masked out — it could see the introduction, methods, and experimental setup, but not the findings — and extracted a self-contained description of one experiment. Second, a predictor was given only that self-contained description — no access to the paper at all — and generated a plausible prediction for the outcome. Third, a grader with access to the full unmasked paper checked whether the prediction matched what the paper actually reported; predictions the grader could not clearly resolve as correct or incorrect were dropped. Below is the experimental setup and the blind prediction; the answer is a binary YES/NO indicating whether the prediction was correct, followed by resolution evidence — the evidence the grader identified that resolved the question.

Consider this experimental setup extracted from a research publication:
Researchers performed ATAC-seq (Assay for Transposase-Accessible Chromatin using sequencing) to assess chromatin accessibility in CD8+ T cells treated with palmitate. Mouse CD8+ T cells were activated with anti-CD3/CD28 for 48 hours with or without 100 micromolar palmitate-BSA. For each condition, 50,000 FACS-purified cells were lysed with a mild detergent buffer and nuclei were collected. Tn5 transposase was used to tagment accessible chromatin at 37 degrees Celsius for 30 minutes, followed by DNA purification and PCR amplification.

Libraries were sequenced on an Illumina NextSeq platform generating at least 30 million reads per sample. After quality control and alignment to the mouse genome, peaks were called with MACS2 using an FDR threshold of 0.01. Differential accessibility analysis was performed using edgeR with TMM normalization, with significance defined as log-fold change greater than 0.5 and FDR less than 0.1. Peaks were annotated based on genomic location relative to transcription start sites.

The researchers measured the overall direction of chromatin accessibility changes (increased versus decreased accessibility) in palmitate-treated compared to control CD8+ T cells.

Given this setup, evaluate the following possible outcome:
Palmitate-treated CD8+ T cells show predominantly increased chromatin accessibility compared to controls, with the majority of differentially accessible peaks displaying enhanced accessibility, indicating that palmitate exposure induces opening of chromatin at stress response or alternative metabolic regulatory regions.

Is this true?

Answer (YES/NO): NO